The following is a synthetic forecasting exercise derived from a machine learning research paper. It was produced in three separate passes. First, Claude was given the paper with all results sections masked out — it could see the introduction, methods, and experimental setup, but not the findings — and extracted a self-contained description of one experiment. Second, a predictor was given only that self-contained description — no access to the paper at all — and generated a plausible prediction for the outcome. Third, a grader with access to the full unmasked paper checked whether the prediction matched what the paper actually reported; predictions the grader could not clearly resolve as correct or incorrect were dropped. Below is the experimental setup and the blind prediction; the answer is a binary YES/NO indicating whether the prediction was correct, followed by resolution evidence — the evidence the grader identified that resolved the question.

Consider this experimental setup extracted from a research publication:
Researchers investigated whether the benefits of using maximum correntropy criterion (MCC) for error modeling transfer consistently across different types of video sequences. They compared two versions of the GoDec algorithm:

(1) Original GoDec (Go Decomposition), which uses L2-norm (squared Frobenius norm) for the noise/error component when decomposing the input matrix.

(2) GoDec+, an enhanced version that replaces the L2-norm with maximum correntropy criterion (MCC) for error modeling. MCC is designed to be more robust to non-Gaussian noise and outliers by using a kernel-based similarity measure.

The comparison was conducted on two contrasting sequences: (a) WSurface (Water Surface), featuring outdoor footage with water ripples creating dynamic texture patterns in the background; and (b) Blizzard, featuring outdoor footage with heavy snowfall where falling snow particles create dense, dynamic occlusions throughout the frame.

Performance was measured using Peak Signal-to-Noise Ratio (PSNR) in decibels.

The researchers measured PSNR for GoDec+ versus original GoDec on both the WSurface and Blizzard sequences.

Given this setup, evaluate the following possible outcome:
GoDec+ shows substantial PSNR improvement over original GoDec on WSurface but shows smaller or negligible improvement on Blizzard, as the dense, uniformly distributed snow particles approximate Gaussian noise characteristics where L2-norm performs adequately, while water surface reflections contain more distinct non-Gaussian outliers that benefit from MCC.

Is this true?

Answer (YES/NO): NO